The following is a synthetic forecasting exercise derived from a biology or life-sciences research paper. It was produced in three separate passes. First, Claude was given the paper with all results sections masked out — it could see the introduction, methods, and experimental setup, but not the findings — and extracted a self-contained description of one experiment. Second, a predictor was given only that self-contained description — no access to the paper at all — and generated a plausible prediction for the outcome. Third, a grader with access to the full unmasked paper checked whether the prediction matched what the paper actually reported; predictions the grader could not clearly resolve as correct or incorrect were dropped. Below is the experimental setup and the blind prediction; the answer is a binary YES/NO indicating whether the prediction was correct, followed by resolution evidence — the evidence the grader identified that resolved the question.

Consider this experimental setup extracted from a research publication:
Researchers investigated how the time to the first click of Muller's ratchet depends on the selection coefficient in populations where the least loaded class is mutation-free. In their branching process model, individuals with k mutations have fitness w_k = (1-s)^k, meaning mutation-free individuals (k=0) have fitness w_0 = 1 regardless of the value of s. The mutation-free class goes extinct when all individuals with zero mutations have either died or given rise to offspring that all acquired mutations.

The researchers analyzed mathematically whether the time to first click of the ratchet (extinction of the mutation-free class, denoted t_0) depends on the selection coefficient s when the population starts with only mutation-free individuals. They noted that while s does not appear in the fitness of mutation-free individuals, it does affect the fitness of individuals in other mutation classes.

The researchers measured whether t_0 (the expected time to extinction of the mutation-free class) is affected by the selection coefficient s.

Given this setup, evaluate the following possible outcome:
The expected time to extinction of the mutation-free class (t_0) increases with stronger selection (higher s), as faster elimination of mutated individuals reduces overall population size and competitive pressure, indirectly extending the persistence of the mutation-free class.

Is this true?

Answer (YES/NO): NO